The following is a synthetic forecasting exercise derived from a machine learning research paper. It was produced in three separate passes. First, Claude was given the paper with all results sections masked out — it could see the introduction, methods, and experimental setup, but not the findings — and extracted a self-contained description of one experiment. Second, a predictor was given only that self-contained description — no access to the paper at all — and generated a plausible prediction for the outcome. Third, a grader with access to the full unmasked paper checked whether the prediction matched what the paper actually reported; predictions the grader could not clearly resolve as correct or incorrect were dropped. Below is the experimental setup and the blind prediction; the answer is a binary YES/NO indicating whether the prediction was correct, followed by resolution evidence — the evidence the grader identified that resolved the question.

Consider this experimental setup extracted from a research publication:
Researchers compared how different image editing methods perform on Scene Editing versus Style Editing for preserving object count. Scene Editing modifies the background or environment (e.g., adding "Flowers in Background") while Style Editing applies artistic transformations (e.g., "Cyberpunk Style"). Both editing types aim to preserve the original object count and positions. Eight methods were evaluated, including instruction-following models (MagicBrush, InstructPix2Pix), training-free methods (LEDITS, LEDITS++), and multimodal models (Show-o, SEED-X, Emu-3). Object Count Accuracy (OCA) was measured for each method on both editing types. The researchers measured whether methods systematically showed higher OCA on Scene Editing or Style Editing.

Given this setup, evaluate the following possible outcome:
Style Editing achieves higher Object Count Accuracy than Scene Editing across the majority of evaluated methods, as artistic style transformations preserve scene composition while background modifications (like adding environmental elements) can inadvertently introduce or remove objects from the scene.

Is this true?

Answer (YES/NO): NO